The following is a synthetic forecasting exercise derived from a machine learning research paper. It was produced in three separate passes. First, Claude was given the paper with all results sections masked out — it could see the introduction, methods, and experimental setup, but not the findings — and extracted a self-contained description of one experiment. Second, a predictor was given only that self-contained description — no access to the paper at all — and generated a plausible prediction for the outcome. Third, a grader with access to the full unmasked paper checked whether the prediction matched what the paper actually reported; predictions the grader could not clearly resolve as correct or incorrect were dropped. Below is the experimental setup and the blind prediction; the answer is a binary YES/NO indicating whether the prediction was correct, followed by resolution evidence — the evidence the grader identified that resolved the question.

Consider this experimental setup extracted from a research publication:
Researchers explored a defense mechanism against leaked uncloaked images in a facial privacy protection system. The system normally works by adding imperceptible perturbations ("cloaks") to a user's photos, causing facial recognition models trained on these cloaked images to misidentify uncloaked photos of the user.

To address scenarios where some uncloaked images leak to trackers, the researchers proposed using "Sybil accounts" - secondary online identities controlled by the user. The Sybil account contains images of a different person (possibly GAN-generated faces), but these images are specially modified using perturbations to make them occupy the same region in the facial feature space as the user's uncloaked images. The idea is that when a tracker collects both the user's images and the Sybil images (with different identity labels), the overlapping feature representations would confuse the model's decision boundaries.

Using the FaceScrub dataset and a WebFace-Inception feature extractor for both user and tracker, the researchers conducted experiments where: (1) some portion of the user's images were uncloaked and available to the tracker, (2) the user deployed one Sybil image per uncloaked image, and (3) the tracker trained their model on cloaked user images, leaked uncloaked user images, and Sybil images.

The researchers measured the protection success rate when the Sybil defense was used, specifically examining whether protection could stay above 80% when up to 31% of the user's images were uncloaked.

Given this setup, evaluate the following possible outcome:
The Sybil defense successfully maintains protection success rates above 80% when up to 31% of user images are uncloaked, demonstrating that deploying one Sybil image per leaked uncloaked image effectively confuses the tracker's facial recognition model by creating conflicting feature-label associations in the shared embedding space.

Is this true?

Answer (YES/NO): YES